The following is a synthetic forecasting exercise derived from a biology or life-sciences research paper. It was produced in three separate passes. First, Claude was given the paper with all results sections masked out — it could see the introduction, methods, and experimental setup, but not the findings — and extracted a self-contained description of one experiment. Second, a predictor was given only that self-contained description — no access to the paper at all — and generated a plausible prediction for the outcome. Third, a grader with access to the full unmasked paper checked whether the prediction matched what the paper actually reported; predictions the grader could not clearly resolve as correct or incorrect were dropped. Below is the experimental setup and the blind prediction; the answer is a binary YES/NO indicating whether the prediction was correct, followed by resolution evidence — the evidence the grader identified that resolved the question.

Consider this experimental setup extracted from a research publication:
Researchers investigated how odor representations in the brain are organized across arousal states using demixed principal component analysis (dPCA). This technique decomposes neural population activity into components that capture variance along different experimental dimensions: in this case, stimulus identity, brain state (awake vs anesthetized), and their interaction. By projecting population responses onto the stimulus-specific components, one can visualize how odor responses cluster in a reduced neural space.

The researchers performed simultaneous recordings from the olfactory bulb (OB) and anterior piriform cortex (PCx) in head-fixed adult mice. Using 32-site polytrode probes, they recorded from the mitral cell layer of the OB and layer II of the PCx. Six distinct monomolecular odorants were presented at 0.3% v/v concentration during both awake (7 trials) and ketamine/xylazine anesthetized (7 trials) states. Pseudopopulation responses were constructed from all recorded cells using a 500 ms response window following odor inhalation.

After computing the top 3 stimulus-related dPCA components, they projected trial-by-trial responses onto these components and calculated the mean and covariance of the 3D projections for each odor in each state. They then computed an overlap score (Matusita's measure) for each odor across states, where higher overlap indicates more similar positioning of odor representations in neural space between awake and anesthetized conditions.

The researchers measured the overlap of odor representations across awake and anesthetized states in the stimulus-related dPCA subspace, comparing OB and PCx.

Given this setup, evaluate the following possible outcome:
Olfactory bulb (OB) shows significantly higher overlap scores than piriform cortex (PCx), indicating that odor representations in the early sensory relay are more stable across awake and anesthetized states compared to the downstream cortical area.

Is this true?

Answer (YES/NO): NO